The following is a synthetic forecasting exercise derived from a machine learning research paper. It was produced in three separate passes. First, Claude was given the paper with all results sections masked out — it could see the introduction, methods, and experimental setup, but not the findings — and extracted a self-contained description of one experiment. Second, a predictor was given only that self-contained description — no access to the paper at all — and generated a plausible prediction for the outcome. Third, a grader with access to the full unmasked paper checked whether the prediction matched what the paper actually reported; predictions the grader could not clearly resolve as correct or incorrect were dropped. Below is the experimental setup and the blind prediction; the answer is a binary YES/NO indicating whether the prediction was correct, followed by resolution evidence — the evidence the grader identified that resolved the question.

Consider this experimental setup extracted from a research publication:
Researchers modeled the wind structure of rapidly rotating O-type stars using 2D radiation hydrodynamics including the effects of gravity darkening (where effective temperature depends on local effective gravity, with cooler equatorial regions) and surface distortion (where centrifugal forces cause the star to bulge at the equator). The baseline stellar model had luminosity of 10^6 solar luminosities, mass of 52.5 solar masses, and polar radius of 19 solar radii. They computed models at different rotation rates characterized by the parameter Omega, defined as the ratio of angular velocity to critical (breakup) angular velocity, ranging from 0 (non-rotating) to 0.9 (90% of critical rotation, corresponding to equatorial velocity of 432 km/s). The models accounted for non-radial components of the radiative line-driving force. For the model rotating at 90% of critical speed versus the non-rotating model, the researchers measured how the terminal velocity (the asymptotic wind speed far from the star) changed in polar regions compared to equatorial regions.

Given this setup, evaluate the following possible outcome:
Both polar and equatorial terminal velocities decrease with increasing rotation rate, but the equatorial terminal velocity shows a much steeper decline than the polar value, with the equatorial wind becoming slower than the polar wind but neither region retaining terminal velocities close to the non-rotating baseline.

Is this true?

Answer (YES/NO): NO